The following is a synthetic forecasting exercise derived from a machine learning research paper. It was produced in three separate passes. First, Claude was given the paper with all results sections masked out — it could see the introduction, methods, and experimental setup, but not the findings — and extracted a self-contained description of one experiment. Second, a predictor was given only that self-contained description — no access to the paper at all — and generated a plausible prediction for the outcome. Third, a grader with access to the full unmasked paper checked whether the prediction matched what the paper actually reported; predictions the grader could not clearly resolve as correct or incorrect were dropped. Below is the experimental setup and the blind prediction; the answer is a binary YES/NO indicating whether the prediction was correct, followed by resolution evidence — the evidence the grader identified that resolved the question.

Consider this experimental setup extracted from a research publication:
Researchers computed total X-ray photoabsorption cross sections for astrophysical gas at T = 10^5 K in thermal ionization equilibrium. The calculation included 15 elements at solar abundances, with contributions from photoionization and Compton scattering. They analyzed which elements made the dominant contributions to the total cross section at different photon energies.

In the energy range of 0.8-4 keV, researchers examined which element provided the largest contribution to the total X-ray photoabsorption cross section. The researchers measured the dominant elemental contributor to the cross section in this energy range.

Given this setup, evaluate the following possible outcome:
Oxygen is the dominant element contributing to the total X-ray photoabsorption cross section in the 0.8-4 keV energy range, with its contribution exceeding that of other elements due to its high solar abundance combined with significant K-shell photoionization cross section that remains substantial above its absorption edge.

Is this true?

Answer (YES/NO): YES